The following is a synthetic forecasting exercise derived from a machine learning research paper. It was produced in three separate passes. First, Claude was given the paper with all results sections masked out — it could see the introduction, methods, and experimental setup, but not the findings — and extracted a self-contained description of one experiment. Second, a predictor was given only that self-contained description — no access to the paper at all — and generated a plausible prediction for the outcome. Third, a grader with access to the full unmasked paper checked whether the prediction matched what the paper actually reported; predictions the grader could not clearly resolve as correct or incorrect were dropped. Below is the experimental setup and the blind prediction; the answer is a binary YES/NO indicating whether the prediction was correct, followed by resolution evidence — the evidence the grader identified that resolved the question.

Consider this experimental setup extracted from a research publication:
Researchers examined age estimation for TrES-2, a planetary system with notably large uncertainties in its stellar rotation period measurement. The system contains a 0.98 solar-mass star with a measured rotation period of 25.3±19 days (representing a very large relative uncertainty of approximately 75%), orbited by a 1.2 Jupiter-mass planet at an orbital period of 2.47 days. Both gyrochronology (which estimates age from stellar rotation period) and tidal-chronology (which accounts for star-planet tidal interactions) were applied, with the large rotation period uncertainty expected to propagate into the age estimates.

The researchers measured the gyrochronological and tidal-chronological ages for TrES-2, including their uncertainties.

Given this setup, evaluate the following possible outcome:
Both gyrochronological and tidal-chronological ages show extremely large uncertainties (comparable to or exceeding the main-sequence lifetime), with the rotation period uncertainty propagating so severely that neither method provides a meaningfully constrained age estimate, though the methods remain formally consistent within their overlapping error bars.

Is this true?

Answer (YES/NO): NO